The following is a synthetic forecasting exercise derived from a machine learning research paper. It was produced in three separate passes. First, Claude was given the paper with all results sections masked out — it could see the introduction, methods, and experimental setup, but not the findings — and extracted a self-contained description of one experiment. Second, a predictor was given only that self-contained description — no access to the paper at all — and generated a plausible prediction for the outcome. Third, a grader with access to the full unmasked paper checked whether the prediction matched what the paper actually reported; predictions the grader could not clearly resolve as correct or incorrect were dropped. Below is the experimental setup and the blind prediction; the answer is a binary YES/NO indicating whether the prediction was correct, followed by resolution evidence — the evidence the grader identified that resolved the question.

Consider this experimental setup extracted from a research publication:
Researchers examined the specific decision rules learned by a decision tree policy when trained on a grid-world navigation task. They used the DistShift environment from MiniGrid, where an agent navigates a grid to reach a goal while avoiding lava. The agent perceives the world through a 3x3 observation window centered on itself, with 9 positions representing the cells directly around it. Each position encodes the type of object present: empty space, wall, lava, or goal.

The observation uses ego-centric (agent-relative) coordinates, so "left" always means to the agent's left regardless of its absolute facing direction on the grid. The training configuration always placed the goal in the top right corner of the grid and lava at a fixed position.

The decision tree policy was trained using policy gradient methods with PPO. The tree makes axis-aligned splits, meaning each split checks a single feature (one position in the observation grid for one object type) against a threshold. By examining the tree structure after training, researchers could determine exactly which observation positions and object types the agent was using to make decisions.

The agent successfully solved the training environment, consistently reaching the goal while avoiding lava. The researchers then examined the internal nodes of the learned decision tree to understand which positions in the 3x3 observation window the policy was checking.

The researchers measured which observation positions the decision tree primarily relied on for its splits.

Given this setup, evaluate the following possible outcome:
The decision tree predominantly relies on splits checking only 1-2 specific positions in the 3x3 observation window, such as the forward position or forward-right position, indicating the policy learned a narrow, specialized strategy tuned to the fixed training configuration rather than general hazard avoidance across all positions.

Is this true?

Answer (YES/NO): YES